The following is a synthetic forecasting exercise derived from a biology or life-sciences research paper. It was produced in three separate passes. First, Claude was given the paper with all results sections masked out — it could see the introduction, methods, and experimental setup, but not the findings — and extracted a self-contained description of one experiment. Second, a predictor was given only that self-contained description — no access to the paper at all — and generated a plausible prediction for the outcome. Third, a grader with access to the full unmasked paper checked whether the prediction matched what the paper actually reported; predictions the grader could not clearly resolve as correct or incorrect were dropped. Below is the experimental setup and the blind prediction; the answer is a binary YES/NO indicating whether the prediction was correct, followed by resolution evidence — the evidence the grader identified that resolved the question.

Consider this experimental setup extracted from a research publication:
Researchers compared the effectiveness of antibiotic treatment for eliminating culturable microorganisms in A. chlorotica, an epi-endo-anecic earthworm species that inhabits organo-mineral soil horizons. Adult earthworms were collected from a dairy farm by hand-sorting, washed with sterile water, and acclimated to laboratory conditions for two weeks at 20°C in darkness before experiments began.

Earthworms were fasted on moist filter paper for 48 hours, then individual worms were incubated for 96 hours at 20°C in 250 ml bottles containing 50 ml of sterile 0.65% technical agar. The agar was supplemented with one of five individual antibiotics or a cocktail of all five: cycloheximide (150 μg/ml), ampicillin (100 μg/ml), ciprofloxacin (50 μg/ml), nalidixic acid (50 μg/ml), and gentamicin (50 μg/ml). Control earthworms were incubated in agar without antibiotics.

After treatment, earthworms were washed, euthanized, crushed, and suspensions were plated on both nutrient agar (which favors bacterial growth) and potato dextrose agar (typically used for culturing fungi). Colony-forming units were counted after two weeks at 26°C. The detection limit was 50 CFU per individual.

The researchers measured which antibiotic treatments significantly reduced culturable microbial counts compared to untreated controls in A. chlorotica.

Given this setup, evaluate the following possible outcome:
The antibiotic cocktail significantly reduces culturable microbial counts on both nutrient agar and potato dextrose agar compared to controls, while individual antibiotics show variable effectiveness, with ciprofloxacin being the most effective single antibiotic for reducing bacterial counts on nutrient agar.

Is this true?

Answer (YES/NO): YES